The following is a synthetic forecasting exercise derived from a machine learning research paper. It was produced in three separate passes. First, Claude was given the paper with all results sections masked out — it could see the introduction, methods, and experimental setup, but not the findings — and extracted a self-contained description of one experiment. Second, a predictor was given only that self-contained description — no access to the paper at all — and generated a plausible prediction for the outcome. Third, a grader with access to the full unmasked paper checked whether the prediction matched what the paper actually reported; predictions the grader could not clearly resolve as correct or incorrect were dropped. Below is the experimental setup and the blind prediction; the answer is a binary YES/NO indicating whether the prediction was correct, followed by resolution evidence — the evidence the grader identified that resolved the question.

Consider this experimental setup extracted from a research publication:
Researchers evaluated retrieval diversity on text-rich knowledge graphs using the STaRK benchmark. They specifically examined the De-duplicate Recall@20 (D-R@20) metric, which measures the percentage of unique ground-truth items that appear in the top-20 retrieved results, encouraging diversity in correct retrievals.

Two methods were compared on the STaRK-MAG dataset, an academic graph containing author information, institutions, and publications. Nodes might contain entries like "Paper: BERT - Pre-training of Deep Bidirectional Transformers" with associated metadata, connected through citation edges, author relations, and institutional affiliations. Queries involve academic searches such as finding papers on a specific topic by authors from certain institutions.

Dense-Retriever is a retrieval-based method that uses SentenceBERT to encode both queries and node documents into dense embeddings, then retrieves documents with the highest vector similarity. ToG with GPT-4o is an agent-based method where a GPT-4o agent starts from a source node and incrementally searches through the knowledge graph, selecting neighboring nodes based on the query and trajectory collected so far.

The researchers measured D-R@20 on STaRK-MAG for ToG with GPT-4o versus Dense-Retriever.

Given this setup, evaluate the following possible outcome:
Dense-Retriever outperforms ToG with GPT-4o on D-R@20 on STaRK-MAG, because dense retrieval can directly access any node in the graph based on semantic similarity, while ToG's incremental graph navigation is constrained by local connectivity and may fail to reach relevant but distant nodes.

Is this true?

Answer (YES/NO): NO